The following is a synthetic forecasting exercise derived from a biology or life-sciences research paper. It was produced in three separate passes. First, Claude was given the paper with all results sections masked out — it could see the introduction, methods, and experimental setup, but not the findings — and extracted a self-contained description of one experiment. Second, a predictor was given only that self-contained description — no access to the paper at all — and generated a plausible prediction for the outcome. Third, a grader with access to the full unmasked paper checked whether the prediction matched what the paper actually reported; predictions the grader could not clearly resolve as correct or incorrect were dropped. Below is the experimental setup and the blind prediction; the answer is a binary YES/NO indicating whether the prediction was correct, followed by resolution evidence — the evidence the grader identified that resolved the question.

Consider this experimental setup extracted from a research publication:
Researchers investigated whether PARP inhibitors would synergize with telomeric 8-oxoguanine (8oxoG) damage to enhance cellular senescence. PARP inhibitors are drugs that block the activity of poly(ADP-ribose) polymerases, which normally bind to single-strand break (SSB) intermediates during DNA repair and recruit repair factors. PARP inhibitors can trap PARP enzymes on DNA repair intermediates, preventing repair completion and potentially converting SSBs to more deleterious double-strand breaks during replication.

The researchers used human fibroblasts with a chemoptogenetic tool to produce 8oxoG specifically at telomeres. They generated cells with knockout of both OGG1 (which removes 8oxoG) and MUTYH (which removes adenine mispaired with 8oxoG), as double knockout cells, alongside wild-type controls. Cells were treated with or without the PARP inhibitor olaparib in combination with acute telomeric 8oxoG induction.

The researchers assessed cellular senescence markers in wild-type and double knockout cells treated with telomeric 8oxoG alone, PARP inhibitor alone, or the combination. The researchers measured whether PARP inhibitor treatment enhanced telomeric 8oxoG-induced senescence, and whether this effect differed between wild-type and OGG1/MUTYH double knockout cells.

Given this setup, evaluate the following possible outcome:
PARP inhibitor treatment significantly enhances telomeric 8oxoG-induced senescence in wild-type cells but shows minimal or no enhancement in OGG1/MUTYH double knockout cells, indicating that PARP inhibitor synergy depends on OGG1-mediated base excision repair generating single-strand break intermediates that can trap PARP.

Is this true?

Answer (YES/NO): YES